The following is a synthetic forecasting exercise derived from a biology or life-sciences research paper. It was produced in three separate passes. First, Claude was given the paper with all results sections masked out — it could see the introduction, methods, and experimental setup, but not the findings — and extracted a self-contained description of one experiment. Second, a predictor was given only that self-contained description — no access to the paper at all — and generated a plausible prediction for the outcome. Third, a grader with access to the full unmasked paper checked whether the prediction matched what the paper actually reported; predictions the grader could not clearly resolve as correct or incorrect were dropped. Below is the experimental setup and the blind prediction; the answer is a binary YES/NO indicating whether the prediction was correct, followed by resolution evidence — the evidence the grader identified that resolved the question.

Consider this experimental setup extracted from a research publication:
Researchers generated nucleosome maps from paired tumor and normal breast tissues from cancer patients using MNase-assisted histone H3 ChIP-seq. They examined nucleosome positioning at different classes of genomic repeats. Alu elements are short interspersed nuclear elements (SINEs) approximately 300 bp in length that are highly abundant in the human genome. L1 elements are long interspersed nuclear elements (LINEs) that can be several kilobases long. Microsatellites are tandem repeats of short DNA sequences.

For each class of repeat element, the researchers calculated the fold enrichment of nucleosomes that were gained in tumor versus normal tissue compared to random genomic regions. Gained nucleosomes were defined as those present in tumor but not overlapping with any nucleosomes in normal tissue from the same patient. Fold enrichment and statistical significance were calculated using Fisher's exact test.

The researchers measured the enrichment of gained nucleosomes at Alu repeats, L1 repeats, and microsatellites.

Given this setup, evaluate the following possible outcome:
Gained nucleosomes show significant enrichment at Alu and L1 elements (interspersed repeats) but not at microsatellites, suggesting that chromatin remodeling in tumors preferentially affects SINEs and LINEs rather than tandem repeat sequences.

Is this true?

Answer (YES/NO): NO